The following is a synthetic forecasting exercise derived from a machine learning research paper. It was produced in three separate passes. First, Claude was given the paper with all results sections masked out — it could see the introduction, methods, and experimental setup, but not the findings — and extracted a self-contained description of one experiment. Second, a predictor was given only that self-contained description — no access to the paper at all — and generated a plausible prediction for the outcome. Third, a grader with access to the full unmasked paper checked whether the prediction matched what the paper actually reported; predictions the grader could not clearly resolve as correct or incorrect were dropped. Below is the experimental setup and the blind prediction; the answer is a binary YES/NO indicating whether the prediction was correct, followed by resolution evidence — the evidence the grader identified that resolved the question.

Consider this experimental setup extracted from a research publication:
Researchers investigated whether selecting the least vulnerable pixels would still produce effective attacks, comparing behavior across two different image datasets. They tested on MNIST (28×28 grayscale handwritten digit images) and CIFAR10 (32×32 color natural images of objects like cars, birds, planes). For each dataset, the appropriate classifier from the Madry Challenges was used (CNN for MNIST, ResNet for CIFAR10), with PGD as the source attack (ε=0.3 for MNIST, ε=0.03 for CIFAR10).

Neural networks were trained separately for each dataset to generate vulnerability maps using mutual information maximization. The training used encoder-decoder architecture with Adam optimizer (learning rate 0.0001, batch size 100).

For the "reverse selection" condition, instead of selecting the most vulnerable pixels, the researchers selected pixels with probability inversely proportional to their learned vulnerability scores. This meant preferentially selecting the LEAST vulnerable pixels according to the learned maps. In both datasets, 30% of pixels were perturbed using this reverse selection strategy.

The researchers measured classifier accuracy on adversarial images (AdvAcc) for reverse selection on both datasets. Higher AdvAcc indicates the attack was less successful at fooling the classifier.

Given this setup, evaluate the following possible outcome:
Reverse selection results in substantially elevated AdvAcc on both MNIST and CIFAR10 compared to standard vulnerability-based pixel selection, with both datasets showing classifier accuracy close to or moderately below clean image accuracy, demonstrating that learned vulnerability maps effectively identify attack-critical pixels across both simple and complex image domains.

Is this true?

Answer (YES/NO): YES